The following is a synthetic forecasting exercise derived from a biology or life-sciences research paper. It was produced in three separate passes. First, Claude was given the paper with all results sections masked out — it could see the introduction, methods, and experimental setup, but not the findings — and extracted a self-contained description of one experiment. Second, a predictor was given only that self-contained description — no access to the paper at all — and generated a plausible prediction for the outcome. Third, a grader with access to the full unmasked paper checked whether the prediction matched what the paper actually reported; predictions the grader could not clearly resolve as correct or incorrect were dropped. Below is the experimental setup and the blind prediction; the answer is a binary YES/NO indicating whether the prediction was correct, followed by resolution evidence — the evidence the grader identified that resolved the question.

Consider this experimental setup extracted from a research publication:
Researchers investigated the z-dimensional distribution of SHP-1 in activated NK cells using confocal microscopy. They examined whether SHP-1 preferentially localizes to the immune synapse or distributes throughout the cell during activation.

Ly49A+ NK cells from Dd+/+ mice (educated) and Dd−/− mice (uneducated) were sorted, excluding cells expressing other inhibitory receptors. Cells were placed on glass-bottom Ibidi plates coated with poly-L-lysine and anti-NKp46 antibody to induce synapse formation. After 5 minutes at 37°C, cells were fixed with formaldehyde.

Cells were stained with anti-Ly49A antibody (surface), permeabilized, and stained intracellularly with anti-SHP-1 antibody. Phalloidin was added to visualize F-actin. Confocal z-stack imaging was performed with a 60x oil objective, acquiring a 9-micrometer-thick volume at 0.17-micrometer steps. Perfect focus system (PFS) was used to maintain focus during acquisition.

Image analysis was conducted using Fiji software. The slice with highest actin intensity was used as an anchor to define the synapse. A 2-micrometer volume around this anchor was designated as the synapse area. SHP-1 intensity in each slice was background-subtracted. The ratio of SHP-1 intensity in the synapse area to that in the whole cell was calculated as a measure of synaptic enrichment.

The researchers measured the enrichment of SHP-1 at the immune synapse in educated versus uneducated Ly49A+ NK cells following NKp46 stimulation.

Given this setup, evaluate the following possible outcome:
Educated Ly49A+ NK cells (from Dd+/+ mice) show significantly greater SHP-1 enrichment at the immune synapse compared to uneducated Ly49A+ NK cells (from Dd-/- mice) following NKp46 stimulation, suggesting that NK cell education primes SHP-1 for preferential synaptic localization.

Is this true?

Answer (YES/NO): NO